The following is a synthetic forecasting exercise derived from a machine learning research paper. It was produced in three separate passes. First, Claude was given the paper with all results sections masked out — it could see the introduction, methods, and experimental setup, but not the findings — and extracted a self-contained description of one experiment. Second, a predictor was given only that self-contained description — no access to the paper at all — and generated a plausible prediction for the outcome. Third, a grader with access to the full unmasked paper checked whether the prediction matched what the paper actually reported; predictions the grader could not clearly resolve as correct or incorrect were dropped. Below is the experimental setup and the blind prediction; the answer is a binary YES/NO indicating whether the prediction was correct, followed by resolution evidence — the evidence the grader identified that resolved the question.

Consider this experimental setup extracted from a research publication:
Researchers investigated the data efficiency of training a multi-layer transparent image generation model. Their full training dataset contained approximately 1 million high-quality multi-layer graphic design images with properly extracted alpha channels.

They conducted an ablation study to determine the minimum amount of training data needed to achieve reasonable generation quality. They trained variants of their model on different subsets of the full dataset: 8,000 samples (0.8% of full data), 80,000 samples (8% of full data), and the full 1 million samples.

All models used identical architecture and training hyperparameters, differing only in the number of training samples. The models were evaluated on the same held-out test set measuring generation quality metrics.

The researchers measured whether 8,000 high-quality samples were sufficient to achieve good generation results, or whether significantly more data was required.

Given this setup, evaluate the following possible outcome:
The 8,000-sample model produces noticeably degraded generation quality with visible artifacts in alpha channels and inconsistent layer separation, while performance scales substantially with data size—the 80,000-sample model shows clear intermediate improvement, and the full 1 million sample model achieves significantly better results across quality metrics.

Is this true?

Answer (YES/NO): NO